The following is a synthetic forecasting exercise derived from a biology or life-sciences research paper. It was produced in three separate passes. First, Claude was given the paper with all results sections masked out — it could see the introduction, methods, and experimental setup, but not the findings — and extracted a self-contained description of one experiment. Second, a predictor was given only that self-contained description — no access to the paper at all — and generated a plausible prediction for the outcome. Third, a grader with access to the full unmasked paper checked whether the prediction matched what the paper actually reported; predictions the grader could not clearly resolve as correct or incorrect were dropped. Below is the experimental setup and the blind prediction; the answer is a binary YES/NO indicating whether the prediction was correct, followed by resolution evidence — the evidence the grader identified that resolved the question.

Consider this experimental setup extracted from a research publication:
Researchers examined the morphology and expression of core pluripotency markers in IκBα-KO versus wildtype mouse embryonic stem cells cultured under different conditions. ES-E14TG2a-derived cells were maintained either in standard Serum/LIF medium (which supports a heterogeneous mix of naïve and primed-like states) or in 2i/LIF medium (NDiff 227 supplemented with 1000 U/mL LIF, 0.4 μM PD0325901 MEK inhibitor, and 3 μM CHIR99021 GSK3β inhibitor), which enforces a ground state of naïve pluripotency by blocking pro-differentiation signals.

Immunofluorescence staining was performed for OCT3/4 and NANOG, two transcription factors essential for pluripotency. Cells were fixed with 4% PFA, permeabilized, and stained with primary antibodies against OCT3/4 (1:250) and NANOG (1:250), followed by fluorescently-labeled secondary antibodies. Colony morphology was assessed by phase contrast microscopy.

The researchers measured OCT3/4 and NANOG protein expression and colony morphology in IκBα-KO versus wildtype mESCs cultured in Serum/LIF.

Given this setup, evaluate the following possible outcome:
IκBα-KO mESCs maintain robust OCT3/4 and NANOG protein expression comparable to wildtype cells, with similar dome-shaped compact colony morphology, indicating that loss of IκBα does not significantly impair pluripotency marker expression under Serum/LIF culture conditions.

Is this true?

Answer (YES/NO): NO